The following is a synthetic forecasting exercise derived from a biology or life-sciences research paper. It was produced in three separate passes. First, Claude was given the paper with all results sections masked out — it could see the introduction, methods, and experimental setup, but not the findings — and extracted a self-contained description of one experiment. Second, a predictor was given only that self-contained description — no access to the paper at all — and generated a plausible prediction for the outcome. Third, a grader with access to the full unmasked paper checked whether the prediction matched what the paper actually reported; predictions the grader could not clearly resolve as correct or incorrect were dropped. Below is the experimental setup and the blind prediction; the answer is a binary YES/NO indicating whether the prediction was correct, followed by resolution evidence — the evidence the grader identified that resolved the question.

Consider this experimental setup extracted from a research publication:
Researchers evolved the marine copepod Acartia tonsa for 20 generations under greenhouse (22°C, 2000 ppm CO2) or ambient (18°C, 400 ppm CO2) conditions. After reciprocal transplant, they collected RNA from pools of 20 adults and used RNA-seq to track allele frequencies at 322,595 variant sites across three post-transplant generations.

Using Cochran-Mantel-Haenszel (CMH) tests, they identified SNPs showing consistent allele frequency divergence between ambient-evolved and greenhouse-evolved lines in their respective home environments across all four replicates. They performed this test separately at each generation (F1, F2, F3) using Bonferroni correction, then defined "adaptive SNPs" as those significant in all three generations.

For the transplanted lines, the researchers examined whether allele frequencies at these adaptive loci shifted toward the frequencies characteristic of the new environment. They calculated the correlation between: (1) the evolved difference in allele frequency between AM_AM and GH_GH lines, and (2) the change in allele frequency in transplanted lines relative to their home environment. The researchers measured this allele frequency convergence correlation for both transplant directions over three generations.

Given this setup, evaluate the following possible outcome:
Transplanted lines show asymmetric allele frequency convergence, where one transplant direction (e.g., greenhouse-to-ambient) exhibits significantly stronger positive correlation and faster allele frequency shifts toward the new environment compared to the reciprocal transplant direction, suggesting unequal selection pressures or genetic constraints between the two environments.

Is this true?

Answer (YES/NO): YES